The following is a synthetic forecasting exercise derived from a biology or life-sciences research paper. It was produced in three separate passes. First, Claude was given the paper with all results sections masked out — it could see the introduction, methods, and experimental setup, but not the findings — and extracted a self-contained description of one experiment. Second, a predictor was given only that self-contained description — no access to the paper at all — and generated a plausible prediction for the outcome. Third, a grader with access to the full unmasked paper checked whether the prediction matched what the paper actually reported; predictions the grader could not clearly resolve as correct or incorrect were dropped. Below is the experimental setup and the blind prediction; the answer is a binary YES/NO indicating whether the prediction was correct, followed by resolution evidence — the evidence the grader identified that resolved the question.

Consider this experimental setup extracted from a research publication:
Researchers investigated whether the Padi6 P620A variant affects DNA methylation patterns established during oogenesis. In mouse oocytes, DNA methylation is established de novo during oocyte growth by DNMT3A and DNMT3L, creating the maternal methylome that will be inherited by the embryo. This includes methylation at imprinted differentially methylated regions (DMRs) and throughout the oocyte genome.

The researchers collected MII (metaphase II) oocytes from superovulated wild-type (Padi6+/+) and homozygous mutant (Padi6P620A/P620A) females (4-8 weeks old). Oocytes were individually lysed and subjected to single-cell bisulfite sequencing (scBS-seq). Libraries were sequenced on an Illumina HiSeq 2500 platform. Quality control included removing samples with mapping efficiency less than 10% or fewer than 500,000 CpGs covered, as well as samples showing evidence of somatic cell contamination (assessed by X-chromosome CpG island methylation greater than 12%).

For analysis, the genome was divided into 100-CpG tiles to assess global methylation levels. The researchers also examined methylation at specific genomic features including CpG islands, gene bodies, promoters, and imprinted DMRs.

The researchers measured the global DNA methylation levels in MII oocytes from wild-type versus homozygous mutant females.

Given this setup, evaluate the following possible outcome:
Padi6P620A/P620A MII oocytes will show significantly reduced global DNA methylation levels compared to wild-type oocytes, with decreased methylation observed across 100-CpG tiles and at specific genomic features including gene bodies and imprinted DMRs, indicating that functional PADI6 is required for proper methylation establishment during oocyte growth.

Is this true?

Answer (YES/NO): NO